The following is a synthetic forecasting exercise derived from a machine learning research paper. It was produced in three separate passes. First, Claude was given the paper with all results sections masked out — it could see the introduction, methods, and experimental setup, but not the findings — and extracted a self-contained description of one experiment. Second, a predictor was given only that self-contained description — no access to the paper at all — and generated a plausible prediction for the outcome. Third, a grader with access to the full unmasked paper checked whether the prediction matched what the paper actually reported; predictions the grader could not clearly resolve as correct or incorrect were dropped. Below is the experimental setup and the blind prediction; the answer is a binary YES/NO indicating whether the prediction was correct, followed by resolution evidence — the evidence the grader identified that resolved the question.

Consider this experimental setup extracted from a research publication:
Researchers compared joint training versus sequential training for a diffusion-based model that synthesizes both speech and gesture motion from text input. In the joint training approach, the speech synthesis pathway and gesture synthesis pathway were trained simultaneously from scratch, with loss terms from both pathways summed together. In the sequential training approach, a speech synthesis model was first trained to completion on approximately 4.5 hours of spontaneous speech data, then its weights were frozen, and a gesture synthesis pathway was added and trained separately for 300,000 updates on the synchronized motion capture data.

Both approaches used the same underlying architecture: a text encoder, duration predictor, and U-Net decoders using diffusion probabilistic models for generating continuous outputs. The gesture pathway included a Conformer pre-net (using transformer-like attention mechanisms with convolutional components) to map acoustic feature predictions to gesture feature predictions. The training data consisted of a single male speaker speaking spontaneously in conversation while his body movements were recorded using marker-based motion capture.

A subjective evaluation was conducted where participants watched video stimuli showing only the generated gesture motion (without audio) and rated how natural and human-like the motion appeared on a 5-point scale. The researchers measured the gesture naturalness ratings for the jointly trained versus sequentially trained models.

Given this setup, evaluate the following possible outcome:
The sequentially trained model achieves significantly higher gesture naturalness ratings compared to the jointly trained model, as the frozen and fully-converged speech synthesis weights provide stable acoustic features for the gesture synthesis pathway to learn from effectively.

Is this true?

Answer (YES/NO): NO